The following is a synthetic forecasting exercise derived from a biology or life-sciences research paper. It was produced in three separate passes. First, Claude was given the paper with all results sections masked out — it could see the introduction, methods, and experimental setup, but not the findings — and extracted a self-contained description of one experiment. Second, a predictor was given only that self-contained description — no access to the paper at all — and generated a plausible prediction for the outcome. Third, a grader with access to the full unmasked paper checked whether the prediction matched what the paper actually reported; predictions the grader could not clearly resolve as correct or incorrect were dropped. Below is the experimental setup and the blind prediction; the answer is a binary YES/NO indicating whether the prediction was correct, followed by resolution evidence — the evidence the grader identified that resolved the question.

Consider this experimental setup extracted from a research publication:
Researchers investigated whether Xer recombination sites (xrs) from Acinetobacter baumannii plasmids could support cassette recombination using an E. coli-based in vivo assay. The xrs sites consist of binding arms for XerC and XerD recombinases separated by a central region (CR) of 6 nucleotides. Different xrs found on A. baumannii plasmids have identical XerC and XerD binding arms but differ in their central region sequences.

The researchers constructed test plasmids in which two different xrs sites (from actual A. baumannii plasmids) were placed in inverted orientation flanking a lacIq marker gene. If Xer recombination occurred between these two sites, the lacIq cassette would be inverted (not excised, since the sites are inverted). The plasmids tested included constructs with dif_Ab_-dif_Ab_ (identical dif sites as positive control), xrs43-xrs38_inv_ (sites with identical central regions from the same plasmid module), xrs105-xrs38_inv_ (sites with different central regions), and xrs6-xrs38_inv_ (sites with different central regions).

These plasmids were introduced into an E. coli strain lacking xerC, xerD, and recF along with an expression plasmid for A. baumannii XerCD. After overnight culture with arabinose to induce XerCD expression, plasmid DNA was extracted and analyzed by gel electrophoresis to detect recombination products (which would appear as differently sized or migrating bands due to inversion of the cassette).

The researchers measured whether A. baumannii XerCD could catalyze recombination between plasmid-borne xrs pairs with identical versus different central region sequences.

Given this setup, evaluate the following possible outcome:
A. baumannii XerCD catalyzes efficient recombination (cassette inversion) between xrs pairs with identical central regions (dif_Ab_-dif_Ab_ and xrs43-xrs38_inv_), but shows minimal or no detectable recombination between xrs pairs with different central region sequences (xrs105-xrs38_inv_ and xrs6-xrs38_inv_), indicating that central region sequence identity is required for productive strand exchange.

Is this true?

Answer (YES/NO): NO